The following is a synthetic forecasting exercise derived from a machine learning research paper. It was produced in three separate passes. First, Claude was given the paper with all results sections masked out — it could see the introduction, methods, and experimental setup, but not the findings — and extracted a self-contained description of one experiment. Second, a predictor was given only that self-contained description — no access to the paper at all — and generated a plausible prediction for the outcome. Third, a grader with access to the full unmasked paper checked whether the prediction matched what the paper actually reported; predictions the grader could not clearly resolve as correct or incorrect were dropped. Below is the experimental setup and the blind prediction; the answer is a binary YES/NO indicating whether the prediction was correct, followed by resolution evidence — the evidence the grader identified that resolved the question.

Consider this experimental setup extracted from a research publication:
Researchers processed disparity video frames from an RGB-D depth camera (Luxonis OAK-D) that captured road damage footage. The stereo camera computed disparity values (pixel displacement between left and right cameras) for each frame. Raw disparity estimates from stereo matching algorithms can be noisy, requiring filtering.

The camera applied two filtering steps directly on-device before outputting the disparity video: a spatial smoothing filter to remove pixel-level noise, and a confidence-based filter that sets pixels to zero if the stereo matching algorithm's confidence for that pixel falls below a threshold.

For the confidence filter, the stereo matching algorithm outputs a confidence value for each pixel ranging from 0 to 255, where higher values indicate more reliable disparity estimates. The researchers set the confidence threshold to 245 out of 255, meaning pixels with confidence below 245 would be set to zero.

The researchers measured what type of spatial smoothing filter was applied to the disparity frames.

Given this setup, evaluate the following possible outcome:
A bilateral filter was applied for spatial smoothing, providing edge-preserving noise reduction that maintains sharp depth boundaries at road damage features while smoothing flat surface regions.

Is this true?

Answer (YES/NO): NO